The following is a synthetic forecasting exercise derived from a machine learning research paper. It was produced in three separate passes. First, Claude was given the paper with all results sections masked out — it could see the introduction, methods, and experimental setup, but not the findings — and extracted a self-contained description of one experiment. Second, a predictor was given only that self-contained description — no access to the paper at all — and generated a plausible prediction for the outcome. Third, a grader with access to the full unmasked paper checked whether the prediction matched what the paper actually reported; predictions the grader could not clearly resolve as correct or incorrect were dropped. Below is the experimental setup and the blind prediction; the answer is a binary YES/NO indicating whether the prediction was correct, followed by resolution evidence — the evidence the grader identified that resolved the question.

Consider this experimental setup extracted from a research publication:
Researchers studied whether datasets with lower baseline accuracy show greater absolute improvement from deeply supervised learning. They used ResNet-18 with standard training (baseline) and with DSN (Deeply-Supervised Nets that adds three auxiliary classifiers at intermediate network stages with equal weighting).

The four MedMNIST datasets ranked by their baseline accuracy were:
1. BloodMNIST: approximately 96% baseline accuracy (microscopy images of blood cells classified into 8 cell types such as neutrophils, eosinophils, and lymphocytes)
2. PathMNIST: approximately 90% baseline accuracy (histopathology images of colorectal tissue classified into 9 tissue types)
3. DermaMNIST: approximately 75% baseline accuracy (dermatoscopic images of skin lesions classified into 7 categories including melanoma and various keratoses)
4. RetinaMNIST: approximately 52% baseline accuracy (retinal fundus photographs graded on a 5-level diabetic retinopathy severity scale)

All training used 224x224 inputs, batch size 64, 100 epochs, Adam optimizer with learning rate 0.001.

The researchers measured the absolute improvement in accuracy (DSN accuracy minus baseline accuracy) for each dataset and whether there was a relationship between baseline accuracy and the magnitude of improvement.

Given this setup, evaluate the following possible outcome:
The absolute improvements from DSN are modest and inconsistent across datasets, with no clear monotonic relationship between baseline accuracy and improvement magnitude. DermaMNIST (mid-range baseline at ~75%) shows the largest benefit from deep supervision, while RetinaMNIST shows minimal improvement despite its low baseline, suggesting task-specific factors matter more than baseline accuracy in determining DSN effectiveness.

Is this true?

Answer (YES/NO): NO